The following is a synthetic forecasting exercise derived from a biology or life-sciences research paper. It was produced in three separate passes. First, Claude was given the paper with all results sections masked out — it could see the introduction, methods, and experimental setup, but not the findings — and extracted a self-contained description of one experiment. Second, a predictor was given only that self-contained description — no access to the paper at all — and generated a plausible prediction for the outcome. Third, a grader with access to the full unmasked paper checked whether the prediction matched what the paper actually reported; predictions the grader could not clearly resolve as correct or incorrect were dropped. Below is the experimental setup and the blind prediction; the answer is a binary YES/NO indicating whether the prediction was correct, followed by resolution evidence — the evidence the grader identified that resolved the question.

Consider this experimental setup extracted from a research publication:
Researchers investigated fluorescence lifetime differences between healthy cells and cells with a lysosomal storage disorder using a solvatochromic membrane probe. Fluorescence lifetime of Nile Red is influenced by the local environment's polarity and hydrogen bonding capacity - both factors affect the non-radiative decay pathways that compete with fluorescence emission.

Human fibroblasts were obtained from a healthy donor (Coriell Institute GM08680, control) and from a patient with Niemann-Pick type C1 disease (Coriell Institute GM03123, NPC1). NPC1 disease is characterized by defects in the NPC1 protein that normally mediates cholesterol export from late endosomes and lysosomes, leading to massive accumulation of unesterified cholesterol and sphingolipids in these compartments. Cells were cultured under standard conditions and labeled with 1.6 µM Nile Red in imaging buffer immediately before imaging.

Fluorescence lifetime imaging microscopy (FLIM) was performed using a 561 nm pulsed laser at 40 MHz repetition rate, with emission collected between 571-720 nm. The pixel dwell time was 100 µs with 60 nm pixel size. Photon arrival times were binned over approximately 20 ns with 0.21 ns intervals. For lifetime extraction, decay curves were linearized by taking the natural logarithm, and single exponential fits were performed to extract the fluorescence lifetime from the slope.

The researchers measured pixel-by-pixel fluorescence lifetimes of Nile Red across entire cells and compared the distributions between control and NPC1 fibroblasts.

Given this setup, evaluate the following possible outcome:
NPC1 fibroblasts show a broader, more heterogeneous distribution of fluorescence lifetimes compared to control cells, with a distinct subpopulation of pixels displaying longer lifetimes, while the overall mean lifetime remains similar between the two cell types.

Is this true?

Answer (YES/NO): NO